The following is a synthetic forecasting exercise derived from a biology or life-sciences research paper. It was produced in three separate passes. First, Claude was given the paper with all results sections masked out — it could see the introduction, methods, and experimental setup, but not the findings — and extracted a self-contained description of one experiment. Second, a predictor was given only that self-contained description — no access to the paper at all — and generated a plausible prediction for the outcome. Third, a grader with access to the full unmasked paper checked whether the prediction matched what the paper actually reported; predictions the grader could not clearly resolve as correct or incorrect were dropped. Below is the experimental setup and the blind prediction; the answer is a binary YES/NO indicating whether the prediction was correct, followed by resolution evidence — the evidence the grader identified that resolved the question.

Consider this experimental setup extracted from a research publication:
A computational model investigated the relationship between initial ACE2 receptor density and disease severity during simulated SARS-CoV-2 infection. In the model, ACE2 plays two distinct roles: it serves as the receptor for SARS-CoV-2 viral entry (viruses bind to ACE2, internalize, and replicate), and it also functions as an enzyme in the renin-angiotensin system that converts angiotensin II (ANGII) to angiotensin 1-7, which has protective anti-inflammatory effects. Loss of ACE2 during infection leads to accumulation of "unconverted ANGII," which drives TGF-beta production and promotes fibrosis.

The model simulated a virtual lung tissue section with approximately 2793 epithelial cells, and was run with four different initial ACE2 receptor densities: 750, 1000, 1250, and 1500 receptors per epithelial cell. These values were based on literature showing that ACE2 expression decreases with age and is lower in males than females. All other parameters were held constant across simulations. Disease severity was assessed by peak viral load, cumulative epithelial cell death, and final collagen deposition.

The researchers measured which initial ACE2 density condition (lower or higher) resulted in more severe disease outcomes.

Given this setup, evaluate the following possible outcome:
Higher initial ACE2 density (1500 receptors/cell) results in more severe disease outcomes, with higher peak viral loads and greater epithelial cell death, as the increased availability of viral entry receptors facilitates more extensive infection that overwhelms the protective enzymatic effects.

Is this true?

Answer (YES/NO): NO